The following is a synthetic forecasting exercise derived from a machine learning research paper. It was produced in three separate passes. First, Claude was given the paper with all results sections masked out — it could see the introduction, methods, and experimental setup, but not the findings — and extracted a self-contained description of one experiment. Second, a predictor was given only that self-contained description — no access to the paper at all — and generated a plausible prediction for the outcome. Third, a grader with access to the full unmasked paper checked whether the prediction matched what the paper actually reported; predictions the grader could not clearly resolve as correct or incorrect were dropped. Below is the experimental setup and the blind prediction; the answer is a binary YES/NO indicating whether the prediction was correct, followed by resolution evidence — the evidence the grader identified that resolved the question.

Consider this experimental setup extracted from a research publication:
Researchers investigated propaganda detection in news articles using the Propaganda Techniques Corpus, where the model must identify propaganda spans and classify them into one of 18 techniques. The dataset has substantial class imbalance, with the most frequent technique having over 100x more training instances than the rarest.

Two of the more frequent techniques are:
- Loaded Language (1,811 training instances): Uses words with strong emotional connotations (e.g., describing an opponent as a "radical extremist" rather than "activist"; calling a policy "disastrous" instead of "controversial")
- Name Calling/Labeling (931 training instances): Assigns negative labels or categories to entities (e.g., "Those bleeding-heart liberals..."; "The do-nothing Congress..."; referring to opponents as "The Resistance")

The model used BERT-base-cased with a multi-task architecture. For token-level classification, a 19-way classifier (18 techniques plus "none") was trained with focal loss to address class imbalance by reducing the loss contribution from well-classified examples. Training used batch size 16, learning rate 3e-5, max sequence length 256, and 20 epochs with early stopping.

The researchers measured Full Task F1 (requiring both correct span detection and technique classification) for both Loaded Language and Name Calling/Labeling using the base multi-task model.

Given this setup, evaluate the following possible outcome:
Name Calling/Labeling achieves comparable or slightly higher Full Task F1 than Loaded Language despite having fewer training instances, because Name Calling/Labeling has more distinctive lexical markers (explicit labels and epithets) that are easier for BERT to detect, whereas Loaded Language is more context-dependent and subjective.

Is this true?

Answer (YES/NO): NO